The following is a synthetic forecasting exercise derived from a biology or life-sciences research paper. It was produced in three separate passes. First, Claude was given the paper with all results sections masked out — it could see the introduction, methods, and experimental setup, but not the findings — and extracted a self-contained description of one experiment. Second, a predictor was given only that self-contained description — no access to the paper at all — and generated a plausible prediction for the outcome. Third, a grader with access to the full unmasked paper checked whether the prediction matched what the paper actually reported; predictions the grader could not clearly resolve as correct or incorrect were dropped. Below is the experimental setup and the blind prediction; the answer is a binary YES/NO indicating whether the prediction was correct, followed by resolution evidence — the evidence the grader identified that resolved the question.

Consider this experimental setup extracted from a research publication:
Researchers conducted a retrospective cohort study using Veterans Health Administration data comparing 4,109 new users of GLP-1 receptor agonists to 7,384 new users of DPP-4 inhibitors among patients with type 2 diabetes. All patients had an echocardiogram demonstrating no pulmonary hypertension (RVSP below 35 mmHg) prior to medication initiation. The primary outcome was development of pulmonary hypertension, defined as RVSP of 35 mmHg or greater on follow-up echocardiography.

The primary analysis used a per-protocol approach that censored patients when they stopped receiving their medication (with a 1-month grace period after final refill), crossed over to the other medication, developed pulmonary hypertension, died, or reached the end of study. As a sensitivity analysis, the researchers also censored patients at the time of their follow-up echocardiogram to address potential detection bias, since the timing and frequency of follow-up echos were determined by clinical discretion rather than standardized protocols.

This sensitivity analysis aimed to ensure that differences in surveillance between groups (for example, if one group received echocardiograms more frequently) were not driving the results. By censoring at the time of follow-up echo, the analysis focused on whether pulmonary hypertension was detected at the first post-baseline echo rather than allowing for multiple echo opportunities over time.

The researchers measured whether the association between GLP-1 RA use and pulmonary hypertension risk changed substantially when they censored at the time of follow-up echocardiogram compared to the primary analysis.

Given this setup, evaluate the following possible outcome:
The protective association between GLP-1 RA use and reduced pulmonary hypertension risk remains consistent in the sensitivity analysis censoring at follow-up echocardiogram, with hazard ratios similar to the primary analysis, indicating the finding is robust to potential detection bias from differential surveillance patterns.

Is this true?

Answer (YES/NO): YES